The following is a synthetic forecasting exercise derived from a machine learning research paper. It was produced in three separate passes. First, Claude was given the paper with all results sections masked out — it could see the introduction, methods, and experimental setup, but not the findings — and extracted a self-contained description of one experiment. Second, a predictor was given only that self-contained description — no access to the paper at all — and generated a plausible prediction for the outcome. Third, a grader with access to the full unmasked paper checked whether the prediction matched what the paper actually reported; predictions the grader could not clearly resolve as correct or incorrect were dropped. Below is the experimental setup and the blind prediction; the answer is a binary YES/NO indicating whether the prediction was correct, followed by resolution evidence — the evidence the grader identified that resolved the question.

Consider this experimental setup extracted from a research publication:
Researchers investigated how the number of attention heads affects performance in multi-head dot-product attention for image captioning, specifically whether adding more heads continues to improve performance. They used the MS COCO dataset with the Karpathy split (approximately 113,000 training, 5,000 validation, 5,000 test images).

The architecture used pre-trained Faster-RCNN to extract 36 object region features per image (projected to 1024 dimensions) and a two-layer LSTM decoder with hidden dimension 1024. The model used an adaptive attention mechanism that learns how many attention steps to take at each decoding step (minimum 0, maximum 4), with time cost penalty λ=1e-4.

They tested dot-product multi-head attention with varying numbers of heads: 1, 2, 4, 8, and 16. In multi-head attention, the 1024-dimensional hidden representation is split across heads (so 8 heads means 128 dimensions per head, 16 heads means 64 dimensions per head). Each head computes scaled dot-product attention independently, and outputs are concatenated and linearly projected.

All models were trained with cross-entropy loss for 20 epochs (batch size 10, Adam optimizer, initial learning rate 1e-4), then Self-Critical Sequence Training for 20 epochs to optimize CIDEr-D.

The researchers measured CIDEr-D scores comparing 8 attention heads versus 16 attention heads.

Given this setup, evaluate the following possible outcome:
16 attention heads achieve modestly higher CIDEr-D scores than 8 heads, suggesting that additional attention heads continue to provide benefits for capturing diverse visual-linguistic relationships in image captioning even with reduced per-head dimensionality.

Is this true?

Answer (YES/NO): NO